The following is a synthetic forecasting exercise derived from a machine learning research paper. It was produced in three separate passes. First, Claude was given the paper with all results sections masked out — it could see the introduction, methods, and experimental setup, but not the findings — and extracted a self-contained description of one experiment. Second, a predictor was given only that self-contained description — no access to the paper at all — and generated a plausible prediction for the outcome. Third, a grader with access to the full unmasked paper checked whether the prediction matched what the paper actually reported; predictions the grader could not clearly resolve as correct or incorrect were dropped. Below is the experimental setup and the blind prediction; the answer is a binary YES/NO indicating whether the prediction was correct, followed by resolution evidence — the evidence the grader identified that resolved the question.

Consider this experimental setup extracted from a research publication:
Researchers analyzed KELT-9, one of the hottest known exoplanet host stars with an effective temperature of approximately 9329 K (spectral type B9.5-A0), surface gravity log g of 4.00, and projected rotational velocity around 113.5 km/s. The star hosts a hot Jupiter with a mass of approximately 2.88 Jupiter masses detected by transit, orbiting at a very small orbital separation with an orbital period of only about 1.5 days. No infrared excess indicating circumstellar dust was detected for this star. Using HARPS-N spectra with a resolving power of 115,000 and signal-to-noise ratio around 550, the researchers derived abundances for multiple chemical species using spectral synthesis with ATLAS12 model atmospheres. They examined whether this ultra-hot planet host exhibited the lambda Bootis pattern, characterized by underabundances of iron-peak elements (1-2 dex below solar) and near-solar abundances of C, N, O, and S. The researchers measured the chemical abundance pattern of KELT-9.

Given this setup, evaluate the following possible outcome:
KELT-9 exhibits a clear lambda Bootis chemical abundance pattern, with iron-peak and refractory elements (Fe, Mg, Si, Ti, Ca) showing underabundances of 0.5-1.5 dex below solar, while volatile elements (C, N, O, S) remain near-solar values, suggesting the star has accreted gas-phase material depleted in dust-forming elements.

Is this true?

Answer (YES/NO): NO